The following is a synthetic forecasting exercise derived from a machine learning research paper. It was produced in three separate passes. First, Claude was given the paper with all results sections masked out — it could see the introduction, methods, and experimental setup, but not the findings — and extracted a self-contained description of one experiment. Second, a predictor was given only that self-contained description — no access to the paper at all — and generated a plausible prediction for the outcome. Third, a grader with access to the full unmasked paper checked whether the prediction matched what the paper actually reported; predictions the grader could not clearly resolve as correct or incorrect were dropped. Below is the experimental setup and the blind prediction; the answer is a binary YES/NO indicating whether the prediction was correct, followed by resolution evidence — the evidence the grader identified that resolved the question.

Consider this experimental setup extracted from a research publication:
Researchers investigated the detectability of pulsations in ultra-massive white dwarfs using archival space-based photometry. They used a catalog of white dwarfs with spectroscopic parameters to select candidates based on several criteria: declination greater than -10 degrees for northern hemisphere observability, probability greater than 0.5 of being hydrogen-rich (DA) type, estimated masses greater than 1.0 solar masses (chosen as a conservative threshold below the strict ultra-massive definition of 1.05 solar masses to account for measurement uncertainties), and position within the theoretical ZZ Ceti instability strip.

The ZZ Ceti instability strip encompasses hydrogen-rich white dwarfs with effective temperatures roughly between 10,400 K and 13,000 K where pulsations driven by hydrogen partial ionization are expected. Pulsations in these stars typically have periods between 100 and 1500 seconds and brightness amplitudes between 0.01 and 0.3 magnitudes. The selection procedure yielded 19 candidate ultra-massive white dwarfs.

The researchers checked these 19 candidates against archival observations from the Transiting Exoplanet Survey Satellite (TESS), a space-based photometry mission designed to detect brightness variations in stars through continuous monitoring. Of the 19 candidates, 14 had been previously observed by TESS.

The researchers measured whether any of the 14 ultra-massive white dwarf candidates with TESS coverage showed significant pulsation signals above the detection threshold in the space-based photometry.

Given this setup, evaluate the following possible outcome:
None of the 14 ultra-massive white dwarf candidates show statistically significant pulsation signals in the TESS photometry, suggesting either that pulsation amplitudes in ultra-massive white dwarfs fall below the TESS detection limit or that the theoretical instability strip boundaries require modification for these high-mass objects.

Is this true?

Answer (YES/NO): YES